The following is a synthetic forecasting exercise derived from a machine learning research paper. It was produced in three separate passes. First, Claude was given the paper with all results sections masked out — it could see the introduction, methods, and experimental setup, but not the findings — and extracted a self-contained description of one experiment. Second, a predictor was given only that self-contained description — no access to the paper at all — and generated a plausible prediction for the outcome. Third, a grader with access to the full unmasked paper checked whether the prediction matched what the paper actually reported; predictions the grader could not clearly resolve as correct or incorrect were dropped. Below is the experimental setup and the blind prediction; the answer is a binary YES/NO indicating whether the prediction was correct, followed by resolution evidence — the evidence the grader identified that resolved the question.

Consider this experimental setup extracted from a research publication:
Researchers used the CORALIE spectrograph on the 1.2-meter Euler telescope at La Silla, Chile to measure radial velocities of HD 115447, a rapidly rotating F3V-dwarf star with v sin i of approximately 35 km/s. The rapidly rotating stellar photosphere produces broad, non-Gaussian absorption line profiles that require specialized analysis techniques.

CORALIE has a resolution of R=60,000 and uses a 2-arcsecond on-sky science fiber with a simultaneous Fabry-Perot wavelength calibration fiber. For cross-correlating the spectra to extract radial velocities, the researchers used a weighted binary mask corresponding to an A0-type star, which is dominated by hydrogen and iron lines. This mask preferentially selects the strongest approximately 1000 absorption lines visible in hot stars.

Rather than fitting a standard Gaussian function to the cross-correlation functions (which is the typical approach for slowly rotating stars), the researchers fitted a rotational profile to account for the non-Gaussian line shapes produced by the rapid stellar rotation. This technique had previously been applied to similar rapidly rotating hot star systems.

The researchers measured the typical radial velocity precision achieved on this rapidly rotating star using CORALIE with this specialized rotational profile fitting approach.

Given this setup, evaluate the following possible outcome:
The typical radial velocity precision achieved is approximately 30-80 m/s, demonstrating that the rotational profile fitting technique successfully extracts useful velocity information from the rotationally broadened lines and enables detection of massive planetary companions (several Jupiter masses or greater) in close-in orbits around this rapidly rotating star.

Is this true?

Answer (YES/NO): YES